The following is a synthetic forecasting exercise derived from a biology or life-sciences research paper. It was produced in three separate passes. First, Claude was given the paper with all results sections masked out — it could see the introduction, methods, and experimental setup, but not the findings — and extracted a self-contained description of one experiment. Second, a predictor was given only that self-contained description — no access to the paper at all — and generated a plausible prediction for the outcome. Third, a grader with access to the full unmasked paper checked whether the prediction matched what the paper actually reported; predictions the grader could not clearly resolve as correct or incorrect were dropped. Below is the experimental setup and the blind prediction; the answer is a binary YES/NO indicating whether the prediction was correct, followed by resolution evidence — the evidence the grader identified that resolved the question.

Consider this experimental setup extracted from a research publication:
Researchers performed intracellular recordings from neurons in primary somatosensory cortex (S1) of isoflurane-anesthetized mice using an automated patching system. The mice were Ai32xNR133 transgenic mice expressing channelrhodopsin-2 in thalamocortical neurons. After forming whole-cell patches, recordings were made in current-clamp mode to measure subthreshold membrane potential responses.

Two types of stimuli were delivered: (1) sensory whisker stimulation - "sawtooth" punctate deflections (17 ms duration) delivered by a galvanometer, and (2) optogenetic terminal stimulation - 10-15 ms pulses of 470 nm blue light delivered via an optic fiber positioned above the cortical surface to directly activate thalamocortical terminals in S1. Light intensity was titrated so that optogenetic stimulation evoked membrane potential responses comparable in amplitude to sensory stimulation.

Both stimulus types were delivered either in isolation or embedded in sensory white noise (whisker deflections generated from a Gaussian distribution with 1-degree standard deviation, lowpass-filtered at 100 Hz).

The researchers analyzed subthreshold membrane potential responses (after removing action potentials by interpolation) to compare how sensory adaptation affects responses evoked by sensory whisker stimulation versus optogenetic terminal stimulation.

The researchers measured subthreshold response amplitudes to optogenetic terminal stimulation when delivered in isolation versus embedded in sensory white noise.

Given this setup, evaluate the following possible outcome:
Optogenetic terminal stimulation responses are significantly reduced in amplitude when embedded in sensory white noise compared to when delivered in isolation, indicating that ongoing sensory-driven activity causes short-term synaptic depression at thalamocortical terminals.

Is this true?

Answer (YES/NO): NO